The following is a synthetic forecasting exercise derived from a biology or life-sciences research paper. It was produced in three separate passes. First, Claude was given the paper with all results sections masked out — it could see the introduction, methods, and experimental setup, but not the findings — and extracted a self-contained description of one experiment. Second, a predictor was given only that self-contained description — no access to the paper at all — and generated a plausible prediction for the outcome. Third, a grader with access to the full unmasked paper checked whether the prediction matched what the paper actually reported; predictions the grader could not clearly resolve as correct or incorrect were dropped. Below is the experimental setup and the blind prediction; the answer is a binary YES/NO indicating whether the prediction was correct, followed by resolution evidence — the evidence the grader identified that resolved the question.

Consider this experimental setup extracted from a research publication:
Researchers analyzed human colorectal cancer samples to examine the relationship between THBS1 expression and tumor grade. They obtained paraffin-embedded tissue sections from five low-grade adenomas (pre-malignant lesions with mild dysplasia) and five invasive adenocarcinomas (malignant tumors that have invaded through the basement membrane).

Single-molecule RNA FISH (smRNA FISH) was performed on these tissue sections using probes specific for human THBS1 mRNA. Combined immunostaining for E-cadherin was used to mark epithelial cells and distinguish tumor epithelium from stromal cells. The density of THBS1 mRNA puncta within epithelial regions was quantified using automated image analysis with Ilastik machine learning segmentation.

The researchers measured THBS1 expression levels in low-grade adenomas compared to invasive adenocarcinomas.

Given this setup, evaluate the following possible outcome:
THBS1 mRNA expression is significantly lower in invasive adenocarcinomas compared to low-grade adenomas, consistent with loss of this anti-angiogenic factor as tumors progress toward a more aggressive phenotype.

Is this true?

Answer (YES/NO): NO